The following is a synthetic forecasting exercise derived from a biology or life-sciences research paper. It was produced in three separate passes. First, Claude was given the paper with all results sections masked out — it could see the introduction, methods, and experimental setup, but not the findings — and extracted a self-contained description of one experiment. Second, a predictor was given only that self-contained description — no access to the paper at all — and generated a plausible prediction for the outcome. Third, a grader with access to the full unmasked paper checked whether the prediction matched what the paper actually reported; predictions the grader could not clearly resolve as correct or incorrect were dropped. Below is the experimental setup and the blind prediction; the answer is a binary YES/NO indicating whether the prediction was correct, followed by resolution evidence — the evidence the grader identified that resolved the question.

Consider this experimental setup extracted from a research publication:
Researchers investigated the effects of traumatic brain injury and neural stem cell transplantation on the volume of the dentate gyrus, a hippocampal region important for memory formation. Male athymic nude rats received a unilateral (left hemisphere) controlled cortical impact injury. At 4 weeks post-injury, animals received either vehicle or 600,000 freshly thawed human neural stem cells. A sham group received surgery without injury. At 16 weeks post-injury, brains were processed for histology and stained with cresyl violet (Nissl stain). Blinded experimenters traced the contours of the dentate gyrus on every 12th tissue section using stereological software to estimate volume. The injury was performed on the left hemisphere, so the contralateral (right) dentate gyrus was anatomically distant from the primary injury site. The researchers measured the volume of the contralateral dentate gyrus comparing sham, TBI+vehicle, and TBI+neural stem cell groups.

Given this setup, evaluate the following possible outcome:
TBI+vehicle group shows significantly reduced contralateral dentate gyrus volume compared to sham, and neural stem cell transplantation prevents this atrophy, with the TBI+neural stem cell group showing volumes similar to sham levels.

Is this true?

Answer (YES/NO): NO